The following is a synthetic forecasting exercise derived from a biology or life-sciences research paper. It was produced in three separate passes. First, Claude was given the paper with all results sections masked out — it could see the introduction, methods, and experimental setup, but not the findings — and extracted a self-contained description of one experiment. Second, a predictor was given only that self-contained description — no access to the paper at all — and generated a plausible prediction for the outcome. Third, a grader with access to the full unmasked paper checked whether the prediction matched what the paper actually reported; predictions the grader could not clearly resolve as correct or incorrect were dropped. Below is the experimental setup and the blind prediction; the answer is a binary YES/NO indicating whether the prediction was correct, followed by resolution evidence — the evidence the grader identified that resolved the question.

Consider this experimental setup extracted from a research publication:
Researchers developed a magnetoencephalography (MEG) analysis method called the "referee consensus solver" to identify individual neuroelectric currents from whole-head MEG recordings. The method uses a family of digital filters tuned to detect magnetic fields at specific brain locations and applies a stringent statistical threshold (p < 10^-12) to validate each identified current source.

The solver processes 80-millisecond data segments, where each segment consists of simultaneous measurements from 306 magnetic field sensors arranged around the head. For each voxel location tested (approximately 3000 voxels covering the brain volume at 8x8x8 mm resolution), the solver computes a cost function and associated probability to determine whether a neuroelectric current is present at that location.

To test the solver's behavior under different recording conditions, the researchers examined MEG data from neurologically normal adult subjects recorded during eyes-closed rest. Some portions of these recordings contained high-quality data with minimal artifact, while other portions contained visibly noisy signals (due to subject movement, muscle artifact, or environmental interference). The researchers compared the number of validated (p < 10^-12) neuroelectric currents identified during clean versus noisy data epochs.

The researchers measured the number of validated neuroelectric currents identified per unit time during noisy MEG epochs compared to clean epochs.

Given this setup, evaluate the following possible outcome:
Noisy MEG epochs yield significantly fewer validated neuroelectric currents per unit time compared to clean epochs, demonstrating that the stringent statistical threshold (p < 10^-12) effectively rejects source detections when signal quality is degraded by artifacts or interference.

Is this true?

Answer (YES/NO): YES